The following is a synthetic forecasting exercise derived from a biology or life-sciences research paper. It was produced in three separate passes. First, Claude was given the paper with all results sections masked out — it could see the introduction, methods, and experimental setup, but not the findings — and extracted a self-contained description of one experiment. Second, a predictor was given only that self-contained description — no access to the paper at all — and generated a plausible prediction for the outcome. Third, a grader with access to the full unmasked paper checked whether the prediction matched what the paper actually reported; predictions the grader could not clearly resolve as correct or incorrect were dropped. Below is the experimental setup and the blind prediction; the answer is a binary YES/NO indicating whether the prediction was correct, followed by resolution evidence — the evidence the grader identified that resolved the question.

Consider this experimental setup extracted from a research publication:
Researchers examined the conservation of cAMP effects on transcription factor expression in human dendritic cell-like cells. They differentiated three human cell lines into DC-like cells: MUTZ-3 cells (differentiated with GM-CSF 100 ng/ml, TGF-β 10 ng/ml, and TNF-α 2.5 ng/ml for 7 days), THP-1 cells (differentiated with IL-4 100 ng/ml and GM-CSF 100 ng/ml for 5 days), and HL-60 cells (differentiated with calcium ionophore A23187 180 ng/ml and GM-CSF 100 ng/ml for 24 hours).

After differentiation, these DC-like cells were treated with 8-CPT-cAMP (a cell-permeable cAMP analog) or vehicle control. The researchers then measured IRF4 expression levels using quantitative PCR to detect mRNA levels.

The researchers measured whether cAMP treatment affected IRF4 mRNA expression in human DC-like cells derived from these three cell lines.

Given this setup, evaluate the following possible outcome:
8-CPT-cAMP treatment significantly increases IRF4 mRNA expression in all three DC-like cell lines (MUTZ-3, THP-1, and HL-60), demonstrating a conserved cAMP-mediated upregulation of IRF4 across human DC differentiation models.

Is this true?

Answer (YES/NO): NO